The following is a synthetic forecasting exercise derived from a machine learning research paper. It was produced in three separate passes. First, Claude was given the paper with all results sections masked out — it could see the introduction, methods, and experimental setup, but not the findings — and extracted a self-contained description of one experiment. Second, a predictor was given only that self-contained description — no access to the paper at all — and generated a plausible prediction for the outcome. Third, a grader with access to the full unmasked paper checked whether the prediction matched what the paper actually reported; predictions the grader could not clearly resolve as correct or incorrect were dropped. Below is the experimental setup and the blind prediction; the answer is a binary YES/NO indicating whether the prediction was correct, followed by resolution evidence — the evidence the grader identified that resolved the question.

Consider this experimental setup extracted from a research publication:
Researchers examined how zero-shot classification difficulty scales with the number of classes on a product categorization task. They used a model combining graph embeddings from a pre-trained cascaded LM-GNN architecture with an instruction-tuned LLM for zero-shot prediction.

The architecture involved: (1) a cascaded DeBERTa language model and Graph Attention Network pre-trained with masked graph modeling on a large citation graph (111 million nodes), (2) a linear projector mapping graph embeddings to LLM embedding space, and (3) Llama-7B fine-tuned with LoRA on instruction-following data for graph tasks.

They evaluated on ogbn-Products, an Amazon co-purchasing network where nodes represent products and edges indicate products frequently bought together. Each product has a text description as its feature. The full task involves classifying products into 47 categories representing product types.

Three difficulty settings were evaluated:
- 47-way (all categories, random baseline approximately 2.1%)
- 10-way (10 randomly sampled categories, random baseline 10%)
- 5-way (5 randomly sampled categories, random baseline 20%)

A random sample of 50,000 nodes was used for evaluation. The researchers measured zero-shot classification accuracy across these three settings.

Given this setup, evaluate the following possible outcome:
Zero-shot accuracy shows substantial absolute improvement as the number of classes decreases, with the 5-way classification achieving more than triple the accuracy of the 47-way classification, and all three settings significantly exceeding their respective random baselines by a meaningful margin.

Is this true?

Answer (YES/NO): NO